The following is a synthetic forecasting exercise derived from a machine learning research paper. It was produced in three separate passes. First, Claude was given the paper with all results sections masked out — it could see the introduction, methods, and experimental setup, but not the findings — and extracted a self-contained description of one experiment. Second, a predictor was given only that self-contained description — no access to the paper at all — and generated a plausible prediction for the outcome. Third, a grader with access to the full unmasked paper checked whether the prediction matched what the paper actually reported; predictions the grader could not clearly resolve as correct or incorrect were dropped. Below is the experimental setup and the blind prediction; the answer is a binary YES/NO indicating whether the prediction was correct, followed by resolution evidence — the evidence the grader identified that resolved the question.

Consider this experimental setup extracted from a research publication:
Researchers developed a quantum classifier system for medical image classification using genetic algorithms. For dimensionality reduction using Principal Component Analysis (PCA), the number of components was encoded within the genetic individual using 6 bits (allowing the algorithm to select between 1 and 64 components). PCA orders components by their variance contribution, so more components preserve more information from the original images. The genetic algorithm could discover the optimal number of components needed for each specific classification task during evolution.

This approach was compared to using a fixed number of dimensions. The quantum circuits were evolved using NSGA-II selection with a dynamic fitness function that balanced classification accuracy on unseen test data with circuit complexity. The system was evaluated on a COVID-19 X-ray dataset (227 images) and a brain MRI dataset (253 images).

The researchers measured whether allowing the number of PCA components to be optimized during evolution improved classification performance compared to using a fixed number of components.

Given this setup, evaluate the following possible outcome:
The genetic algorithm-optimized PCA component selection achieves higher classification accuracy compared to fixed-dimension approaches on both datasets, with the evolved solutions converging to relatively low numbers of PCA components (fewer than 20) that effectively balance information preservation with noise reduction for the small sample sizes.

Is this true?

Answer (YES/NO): NO